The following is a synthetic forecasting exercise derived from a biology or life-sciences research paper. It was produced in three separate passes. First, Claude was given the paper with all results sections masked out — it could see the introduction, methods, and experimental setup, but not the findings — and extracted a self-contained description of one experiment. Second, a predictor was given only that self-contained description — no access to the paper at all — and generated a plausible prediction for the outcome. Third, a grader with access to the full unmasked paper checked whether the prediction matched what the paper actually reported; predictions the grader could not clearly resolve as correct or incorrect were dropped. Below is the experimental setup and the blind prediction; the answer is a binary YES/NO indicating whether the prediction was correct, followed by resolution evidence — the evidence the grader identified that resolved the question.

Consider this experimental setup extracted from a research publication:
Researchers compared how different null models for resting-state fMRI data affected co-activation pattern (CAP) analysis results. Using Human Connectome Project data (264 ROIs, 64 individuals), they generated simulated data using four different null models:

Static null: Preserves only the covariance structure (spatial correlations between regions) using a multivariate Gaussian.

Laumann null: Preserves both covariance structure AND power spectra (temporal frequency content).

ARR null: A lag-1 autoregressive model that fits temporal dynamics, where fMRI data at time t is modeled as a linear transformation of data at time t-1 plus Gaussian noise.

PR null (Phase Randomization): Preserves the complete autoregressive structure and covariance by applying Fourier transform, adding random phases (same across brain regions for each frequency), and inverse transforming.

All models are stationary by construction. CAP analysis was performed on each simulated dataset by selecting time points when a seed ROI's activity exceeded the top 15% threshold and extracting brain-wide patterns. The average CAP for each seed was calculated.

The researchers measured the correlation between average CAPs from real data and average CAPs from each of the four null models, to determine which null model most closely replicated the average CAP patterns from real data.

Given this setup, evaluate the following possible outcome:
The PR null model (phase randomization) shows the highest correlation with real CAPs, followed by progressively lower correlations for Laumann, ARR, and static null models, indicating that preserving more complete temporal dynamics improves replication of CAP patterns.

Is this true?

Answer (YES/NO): NO